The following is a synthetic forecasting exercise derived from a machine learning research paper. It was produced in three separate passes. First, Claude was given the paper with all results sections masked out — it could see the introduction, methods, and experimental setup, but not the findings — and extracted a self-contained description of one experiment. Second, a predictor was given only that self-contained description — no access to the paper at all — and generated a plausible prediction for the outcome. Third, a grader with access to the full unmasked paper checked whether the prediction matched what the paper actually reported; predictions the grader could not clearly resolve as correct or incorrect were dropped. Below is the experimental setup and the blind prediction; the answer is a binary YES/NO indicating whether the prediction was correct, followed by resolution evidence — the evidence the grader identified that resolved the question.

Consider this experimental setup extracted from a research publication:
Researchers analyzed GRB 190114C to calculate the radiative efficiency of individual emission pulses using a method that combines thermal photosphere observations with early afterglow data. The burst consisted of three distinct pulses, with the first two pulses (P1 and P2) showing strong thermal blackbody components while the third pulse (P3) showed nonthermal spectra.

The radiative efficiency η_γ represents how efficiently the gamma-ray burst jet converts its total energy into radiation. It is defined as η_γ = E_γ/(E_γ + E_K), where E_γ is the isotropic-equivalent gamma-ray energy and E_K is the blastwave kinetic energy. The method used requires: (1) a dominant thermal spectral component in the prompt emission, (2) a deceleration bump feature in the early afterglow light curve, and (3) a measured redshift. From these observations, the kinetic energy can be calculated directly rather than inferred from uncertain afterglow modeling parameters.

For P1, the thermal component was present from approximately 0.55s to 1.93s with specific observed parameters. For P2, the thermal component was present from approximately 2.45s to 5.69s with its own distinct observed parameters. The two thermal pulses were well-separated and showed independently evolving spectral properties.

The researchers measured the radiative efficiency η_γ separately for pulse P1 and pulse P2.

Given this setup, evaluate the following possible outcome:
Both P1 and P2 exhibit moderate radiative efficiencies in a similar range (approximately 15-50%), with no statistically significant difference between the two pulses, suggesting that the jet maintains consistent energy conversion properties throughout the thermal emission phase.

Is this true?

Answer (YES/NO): YES